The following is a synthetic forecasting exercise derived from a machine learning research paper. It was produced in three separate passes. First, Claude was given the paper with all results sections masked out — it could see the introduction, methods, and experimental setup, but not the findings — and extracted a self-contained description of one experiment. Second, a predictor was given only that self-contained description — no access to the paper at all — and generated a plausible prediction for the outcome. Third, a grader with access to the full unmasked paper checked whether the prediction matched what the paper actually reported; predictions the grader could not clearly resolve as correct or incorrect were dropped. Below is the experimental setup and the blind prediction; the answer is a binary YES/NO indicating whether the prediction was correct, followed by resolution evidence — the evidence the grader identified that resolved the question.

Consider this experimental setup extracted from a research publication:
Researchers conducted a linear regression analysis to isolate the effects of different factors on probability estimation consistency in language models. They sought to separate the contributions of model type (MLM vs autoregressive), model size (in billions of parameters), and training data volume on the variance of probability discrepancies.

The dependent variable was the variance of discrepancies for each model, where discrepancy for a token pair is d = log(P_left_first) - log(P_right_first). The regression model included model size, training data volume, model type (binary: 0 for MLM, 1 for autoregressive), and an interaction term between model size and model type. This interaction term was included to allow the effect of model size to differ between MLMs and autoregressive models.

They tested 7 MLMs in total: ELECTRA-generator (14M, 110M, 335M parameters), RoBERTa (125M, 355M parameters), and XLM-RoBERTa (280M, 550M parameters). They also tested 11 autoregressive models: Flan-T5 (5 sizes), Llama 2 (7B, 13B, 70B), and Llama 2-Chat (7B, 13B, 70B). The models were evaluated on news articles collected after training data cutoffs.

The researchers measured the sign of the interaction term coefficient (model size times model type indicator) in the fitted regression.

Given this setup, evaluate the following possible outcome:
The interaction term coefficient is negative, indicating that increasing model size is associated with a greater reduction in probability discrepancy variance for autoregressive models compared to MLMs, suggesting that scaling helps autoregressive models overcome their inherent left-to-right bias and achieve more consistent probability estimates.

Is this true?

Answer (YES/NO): YES